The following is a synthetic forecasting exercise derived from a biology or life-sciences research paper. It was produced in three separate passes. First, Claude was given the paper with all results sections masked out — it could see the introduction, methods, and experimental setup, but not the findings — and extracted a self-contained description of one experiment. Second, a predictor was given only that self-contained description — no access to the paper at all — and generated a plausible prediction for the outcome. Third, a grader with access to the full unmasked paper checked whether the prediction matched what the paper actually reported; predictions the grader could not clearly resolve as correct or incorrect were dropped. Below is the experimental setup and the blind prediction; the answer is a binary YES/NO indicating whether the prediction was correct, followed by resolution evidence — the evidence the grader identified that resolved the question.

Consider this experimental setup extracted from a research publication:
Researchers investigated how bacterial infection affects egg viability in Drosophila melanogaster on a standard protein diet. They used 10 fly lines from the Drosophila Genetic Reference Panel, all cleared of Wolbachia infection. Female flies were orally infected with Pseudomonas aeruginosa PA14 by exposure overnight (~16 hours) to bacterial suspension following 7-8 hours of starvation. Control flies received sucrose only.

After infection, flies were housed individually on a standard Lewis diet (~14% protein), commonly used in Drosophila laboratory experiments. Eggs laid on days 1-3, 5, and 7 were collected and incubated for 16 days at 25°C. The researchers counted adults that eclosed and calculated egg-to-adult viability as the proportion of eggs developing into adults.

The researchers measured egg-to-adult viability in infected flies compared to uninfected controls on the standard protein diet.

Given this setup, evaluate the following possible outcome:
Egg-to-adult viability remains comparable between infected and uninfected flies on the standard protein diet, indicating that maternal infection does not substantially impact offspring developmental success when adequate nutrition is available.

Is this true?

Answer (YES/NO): NO